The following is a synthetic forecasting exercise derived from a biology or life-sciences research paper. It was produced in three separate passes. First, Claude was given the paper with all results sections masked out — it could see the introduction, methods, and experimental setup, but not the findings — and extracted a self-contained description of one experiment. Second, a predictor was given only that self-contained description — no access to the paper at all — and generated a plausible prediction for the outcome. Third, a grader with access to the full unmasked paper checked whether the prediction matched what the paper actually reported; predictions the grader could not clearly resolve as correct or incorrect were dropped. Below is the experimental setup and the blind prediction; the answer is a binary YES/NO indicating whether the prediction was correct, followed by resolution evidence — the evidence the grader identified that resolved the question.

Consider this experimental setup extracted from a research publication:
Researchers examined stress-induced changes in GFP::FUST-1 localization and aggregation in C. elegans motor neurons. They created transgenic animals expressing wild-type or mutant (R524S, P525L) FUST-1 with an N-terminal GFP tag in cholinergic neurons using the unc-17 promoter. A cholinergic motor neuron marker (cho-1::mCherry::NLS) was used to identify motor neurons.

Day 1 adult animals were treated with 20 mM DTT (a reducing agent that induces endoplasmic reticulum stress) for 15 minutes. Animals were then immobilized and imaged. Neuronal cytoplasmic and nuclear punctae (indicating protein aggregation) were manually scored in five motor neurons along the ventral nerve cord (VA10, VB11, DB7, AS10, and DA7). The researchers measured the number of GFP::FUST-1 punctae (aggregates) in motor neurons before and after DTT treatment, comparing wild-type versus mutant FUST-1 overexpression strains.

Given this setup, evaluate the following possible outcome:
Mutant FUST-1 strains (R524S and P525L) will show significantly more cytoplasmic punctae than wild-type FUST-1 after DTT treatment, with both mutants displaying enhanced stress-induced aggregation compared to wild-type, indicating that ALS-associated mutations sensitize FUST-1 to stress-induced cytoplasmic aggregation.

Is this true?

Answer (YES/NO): YES